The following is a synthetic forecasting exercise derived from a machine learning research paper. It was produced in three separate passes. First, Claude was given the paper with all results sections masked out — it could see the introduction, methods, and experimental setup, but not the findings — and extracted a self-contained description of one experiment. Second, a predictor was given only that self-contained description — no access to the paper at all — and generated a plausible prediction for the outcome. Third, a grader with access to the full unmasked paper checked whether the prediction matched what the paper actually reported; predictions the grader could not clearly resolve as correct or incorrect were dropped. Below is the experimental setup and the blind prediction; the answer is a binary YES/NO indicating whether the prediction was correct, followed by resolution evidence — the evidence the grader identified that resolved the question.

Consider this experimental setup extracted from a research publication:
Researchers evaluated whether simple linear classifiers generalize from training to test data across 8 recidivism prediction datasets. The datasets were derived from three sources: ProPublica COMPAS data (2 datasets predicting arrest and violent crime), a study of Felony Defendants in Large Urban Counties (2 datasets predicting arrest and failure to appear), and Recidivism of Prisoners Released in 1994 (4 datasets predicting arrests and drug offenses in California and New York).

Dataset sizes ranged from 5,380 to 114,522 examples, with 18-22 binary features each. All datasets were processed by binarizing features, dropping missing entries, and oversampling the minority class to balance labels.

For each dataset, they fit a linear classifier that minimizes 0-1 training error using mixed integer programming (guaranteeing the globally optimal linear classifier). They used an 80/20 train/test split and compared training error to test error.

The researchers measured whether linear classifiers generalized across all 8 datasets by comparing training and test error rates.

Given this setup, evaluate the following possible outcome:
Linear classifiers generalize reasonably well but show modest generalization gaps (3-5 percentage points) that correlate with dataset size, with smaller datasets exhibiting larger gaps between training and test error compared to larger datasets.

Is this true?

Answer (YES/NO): NO